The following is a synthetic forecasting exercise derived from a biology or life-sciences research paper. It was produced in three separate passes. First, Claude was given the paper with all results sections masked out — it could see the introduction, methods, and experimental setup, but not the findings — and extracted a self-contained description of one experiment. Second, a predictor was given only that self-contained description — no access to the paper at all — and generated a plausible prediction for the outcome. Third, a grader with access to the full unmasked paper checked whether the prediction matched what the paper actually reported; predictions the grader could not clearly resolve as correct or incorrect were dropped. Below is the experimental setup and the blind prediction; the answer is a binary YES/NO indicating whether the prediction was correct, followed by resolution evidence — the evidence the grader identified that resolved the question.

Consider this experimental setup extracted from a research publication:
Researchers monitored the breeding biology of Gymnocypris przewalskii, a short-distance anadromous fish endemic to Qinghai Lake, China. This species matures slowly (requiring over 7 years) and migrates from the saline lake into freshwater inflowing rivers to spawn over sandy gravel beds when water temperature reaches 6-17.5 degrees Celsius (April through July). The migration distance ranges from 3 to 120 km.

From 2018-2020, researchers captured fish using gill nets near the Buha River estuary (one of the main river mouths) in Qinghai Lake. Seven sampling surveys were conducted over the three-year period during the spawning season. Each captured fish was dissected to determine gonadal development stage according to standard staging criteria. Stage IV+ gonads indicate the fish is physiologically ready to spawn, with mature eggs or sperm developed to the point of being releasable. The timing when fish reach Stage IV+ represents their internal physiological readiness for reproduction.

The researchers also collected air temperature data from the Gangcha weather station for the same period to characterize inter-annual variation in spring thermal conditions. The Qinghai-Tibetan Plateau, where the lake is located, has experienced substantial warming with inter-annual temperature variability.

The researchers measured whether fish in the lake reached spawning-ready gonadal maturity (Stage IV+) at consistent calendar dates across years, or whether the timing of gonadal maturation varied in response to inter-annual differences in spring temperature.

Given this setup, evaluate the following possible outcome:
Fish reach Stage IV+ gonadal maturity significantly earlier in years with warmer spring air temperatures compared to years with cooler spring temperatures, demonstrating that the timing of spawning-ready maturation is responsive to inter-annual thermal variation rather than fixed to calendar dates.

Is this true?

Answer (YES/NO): NO